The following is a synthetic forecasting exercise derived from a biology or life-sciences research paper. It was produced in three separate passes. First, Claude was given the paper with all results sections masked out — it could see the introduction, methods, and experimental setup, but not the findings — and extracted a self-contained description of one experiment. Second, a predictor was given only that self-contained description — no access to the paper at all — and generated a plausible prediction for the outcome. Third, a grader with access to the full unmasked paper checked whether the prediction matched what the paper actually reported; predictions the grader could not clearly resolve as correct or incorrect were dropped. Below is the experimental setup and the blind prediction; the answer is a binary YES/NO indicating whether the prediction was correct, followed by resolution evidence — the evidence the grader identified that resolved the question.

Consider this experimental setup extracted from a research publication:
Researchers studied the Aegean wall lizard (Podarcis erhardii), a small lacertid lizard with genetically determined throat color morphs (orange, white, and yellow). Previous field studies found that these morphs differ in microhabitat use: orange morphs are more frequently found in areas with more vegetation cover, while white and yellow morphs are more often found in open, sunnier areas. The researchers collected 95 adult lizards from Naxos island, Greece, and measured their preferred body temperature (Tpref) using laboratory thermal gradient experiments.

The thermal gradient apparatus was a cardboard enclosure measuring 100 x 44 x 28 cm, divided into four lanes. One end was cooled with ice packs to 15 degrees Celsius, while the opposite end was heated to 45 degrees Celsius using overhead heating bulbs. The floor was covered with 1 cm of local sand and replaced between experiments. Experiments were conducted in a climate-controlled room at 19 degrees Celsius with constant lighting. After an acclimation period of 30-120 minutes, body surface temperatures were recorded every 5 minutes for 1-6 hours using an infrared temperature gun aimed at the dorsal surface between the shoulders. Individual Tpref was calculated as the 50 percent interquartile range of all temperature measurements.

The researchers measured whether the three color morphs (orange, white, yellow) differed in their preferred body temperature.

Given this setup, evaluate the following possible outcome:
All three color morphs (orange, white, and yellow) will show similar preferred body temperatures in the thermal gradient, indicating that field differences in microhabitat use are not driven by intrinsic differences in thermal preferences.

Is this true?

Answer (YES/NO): NO